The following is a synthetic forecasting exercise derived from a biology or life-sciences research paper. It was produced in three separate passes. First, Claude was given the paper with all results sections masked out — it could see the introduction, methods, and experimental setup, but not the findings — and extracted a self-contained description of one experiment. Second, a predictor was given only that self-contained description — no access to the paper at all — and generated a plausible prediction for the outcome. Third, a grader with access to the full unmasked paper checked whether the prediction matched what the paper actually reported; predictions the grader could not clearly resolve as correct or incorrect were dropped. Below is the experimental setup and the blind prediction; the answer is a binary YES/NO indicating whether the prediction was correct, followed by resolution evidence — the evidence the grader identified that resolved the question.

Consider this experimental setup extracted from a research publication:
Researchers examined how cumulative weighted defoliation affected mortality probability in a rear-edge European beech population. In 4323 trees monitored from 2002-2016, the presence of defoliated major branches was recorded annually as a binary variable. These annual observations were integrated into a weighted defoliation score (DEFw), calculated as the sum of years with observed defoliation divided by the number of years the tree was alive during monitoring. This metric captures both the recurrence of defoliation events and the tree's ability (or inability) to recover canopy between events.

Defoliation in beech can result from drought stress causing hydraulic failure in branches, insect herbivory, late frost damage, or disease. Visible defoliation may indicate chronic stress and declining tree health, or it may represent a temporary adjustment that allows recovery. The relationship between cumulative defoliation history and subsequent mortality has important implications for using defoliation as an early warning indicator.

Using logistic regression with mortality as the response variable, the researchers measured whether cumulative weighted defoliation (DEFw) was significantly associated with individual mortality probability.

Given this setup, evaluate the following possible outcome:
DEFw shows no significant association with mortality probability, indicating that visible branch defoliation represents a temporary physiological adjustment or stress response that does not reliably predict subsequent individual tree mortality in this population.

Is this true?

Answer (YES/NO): NO